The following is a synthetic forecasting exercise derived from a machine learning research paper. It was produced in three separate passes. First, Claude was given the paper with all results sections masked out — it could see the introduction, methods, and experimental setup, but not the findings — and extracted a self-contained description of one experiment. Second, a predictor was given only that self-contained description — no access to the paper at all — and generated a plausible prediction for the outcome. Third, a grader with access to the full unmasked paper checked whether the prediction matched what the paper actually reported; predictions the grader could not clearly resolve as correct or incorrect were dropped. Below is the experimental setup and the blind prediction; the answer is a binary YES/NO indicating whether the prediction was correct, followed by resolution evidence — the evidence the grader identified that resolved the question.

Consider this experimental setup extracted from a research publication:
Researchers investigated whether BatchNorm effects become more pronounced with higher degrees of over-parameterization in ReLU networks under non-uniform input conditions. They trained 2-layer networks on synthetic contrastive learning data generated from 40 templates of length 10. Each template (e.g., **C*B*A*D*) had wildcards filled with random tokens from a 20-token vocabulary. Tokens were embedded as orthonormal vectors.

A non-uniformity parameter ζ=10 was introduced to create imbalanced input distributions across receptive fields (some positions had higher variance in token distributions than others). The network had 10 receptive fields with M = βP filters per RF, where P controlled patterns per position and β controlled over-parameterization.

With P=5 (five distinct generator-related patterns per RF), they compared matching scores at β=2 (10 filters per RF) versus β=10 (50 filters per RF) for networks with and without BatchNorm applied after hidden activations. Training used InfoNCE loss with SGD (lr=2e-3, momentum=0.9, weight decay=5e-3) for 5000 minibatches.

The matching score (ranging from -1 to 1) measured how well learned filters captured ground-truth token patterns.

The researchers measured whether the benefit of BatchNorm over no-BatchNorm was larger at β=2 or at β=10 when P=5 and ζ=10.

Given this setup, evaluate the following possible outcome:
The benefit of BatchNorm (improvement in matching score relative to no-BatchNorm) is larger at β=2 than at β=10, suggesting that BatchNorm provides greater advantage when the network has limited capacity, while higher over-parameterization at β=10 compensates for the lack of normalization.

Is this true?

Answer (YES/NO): NO